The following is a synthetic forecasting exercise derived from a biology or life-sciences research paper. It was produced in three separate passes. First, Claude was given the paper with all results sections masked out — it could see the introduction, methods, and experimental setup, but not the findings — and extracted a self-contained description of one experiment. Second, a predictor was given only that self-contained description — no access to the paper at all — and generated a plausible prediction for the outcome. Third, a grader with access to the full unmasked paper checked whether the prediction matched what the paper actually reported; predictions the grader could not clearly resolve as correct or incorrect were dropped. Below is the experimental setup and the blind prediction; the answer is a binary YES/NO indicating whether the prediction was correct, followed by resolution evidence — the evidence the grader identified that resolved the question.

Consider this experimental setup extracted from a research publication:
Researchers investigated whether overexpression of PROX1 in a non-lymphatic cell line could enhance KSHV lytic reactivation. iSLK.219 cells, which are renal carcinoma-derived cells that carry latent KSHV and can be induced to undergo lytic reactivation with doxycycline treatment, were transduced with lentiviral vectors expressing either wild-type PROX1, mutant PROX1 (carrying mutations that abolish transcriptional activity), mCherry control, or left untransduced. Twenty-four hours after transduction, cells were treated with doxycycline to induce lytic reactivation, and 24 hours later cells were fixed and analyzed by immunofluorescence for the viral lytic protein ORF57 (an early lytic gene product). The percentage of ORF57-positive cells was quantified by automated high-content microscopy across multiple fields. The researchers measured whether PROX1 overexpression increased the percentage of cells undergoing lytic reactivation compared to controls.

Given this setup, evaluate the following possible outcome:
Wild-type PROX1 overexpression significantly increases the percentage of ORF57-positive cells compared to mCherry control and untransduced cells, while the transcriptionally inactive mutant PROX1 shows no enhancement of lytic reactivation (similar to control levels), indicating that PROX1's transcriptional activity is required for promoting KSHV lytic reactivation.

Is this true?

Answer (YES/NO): YES